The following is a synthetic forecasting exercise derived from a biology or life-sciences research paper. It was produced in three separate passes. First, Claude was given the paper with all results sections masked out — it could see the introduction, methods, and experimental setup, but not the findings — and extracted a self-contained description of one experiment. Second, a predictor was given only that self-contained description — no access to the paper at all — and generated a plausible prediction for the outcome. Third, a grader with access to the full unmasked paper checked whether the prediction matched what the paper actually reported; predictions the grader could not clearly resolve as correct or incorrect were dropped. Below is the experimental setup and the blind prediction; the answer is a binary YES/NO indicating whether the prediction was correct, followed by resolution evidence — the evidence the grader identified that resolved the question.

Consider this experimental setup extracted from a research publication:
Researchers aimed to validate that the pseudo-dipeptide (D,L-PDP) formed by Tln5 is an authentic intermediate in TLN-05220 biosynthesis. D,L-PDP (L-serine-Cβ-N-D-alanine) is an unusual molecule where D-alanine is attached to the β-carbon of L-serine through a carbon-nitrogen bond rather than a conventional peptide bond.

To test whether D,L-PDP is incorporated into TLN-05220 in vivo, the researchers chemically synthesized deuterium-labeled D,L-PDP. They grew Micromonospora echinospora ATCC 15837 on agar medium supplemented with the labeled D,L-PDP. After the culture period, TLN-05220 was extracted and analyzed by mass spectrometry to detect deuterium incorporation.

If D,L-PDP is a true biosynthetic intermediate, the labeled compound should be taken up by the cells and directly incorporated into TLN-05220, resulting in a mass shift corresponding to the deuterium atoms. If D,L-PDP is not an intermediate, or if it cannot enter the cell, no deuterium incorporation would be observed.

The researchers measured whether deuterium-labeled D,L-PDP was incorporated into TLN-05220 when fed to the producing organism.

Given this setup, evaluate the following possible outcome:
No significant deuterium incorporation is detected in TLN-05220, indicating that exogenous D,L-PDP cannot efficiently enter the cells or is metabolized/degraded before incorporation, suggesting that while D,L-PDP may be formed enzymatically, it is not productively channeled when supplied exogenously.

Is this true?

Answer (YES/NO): NO